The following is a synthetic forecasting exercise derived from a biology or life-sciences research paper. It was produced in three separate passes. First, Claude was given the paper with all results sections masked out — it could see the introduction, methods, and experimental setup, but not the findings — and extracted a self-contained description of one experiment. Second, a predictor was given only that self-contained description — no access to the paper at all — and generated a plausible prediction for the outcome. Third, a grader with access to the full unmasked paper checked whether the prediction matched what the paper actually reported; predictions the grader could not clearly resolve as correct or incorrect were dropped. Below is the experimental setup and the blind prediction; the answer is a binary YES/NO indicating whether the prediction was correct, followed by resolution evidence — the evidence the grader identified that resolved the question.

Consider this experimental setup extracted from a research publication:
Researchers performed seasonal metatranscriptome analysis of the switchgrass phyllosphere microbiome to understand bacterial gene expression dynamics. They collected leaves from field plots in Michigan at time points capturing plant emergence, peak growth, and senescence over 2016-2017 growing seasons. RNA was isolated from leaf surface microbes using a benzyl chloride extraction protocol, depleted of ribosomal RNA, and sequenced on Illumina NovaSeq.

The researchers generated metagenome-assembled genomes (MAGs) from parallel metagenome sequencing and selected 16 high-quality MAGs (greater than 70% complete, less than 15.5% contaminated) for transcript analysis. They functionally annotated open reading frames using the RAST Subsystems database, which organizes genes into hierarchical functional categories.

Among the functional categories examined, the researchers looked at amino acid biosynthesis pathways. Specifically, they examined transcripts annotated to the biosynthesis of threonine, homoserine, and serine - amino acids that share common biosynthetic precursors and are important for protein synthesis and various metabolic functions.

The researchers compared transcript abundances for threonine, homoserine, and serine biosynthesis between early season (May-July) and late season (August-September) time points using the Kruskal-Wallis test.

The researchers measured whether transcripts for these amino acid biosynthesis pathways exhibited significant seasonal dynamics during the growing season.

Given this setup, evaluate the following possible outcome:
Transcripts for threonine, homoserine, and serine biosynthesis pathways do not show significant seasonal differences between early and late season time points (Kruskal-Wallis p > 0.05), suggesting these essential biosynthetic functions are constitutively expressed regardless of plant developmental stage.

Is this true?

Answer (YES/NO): NO